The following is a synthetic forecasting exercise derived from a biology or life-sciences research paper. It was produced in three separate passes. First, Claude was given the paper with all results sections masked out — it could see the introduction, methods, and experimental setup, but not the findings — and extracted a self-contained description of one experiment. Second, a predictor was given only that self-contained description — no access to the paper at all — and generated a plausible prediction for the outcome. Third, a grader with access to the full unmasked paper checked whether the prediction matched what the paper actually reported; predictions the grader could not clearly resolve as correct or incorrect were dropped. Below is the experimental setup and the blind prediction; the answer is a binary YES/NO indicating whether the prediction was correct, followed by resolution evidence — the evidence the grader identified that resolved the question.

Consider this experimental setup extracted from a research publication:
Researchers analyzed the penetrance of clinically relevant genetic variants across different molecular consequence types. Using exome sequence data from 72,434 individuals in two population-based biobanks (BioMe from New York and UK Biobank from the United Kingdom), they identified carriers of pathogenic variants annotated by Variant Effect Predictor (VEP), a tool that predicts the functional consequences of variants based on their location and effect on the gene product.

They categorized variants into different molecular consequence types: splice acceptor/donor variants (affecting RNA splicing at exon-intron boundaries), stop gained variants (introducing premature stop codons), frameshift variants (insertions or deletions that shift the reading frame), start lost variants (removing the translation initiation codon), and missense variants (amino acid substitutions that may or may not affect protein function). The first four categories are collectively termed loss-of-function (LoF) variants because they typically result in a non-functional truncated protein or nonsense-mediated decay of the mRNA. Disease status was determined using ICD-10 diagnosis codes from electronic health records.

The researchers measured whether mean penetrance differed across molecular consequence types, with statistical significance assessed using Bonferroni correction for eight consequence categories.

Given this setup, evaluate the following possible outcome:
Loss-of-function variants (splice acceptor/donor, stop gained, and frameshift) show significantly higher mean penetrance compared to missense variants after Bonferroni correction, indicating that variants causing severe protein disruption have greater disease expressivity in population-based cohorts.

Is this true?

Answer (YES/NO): NO